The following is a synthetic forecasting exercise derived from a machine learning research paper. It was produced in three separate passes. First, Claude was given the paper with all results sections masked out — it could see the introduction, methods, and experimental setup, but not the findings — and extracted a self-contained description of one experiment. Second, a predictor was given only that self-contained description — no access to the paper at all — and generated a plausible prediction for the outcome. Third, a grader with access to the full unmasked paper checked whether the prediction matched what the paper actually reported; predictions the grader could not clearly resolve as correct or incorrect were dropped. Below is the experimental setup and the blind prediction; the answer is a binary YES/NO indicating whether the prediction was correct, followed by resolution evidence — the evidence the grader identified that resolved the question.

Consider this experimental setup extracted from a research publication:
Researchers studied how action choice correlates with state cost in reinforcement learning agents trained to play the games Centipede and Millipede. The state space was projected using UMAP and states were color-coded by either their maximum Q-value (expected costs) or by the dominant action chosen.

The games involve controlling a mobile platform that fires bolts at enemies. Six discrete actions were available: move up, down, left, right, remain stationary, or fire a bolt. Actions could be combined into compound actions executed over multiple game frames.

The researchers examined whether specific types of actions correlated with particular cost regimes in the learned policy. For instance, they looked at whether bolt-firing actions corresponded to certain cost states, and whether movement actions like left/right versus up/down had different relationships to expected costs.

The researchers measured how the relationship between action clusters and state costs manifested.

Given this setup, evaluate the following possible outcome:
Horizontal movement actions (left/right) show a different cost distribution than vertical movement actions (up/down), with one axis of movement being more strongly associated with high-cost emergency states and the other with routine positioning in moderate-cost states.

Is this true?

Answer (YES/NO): NO